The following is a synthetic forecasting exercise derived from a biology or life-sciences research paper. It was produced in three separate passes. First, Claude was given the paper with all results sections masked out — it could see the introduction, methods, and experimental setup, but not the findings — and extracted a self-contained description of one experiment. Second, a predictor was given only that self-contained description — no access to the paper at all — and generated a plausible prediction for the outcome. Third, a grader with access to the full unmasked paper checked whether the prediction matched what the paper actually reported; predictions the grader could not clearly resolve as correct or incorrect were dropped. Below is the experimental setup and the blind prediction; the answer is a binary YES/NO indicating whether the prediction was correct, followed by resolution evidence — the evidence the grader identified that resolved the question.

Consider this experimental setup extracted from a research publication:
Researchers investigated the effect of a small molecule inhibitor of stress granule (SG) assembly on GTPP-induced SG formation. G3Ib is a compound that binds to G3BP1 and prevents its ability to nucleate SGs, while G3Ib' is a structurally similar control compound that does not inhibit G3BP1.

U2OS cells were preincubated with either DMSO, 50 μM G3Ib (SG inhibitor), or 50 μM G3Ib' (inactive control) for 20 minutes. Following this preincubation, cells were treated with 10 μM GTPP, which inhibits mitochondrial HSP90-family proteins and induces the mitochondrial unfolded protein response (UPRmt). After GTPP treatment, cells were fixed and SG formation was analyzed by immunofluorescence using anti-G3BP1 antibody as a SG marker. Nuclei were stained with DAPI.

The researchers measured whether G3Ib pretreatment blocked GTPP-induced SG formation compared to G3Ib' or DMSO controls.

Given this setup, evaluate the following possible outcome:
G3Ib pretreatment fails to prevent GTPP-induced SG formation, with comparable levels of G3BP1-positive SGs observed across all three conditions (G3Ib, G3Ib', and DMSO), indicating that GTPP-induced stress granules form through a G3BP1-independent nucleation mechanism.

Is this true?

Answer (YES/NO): NO